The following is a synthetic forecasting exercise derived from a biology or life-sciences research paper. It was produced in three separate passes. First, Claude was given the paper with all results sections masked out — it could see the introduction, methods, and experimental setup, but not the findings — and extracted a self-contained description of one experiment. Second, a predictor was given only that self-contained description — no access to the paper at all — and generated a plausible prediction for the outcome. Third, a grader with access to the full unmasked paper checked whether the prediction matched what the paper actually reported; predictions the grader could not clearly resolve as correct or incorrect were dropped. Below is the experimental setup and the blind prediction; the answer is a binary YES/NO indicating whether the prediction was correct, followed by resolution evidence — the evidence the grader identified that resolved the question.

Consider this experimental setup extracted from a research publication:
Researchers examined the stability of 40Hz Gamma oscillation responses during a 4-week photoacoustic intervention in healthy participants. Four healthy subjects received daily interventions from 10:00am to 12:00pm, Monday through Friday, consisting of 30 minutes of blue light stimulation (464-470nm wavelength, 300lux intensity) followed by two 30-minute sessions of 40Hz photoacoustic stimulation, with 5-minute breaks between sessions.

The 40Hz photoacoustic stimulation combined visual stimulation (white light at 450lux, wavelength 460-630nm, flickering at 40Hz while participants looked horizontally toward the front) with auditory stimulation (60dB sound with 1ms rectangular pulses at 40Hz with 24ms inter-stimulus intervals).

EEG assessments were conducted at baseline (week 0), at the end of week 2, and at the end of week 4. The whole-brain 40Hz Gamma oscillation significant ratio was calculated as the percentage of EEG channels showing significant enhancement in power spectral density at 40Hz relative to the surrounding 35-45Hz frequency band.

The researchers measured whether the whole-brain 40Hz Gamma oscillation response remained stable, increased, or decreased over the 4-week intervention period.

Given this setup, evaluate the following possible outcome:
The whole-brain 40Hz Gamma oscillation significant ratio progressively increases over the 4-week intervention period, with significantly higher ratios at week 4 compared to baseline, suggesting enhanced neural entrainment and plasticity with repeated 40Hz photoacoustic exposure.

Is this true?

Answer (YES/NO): NO